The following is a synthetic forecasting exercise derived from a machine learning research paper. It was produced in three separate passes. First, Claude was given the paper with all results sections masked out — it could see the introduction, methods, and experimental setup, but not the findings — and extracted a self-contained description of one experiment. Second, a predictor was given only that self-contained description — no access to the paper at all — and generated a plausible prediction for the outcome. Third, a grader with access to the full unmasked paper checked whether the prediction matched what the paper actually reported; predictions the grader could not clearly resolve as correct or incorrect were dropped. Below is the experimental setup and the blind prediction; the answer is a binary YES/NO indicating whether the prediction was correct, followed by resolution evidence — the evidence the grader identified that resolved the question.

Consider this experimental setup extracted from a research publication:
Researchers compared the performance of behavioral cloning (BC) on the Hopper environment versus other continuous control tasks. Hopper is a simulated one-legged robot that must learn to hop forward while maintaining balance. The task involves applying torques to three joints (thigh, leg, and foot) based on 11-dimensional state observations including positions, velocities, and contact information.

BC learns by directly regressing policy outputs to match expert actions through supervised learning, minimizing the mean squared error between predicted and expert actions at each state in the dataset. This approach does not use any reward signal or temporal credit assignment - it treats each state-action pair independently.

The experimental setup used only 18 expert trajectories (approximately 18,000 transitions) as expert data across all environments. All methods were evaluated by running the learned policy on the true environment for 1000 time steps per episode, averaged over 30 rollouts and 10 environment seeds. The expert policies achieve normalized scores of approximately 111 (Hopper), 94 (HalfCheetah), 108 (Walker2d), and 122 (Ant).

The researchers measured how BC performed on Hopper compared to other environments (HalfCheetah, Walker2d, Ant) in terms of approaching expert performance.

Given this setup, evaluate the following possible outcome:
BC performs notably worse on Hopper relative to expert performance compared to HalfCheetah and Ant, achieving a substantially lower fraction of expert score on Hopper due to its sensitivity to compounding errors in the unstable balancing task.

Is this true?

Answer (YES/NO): NO